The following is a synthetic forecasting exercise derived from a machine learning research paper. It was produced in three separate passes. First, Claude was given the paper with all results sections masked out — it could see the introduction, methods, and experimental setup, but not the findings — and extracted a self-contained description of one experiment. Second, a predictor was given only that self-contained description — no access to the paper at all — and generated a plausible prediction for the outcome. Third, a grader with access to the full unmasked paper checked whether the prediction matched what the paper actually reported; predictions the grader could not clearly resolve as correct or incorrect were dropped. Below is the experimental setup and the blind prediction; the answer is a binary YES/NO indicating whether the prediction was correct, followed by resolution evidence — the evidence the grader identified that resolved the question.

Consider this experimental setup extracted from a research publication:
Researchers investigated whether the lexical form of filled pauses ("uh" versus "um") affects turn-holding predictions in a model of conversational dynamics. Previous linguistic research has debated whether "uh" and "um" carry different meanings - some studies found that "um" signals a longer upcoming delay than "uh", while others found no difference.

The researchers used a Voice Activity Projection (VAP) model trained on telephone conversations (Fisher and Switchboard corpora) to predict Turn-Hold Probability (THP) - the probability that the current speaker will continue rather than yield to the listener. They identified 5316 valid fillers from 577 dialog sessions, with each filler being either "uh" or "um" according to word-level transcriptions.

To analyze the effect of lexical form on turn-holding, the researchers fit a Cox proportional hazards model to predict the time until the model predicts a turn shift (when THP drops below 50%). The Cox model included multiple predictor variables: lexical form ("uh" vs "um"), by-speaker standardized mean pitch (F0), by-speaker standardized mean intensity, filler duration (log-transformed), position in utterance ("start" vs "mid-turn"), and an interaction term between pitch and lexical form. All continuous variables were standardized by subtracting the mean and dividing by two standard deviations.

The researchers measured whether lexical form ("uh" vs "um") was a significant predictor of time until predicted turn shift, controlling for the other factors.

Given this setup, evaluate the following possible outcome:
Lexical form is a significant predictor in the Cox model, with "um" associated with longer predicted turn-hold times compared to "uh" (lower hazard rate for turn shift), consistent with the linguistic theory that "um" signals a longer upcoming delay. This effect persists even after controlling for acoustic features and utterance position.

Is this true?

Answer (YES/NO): NO